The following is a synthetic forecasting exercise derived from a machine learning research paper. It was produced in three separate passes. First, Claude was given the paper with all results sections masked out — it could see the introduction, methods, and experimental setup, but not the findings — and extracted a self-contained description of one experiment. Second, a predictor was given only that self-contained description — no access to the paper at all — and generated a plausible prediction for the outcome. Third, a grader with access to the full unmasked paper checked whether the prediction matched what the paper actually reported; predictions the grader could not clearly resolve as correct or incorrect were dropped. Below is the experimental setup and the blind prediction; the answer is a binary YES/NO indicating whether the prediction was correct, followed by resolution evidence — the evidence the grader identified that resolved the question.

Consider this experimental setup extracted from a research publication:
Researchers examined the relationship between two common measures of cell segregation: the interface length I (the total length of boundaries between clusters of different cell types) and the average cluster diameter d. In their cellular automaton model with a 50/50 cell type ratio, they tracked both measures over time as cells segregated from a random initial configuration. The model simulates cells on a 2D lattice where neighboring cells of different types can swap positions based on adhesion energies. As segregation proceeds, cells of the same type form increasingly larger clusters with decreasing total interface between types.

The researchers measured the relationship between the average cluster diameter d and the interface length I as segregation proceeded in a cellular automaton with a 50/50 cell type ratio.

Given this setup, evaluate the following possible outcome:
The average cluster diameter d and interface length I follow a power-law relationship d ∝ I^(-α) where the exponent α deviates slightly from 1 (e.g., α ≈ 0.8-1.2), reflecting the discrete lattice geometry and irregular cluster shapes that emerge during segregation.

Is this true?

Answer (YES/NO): NO